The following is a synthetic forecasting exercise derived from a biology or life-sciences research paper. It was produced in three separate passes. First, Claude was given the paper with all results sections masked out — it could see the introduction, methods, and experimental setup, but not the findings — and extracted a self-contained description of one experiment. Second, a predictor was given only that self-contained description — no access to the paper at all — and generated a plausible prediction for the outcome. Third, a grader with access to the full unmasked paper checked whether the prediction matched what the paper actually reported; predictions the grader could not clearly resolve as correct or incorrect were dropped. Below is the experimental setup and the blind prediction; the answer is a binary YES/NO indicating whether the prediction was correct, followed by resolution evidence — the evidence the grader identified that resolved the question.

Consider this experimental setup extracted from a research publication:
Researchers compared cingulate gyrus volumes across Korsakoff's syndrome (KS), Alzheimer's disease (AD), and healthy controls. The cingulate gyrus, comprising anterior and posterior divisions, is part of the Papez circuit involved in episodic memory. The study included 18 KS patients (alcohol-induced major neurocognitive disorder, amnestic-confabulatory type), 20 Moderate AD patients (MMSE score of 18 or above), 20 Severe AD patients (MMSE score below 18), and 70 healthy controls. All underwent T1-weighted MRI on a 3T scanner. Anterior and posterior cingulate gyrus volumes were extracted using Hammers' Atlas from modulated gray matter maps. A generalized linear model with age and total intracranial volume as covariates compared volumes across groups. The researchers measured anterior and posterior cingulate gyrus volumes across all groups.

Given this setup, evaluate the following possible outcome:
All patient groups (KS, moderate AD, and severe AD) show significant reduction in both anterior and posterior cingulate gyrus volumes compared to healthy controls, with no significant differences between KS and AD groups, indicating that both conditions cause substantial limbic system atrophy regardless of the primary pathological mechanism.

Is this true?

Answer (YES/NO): YES